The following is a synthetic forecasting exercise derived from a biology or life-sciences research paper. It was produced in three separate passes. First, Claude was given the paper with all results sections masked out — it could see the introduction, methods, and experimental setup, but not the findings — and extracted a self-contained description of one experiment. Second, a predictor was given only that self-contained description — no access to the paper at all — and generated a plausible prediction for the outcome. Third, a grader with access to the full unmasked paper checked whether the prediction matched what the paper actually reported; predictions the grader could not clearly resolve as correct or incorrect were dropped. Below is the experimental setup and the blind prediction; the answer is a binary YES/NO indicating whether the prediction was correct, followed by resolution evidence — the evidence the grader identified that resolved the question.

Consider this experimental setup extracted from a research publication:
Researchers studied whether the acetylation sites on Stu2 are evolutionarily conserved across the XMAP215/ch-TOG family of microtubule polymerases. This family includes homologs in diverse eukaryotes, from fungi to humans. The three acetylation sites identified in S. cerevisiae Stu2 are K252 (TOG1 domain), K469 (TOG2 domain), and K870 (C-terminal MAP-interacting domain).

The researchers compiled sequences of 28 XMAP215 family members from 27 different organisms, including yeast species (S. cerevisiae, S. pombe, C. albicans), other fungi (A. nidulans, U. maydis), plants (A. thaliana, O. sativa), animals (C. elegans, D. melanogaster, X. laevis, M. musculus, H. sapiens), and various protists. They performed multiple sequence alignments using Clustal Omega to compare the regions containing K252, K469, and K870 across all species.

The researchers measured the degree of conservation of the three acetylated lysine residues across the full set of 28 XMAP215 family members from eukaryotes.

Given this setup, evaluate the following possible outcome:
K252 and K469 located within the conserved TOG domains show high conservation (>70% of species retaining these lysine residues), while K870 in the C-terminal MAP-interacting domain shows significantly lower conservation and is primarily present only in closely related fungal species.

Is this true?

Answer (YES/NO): NO